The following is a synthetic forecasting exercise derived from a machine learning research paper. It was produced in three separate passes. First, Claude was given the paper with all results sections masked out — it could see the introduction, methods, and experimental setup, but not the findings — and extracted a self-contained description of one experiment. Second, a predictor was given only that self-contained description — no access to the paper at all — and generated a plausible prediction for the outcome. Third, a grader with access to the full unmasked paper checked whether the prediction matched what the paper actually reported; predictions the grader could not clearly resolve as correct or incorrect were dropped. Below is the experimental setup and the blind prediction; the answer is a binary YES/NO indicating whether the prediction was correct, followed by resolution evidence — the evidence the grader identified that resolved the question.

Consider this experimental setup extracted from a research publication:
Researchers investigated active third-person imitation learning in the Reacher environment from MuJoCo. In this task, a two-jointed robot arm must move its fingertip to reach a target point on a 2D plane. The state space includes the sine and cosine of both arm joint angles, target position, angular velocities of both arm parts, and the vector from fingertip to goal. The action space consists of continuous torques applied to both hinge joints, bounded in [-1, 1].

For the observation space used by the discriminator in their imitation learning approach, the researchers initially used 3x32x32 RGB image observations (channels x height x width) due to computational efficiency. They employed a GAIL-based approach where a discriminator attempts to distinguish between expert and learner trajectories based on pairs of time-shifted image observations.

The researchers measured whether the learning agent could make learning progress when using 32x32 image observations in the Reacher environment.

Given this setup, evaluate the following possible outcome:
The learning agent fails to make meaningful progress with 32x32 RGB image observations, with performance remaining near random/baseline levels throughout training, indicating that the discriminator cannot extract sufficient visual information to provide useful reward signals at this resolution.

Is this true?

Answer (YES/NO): YES